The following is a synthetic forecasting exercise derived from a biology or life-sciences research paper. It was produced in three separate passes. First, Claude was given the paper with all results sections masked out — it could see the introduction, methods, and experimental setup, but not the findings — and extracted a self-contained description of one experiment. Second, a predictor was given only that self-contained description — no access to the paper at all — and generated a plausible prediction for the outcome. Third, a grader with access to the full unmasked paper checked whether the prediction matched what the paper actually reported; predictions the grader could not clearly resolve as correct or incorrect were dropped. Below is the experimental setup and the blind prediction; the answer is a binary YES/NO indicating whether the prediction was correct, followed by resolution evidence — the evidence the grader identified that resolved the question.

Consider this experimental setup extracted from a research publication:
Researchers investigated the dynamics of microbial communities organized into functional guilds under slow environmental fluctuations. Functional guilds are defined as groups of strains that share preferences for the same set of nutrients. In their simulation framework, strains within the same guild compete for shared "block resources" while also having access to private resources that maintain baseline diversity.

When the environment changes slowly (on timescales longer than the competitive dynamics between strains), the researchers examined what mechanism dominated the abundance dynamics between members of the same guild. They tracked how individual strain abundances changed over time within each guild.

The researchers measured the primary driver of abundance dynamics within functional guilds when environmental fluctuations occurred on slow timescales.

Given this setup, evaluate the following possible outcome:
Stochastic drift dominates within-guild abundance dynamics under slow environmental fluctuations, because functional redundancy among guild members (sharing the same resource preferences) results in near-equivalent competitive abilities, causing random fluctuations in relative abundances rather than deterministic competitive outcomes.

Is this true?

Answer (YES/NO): NO